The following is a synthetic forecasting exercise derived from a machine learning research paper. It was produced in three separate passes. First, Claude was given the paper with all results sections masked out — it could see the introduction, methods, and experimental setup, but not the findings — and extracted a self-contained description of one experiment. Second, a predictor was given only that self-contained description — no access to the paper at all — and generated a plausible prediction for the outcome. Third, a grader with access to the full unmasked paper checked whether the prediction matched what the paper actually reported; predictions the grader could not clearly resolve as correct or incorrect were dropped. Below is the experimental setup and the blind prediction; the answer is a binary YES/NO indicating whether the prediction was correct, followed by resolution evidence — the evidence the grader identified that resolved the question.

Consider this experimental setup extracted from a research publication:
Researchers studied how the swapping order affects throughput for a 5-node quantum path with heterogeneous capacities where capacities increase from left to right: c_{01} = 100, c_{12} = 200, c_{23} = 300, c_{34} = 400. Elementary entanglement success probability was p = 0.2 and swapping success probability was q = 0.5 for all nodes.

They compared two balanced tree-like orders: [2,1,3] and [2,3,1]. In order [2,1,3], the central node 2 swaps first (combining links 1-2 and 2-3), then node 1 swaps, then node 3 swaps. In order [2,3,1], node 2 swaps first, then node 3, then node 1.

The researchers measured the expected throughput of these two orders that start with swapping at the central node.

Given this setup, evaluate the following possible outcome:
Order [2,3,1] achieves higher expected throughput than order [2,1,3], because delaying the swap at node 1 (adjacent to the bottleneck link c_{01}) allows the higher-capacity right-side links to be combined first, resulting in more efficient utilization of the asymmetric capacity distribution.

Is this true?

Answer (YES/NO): YES